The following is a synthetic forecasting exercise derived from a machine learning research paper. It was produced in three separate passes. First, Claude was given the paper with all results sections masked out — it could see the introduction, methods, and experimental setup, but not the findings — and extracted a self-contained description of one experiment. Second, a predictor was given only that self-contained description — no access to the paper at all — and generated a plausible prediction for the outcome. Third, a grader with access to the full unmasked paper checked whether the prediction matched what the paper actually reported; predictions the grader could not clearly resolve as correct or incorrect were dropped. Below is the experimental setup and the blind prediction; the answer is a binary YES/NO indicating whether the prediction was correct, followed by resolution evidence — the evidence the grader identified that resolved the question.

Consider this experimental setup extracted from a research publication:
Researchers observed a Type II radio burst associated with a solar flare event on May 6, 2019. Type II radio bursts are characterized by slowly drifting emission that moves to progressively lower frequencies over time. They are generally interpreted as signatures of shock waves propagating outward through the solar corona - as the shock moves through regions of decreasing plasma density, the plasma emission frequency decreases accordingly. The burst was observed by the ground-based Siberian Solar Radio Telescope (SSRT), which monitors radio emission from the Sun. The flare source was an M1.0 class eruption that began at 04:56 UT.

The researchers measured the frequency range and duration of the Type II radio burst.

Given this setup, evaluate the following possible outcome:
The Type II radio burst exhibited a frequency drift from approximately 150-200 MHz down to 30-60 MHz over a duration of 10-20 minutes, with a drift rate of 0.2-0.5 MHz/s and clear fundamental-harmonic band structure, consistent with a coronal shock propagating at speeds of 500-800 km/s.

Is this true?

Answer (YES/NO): NO